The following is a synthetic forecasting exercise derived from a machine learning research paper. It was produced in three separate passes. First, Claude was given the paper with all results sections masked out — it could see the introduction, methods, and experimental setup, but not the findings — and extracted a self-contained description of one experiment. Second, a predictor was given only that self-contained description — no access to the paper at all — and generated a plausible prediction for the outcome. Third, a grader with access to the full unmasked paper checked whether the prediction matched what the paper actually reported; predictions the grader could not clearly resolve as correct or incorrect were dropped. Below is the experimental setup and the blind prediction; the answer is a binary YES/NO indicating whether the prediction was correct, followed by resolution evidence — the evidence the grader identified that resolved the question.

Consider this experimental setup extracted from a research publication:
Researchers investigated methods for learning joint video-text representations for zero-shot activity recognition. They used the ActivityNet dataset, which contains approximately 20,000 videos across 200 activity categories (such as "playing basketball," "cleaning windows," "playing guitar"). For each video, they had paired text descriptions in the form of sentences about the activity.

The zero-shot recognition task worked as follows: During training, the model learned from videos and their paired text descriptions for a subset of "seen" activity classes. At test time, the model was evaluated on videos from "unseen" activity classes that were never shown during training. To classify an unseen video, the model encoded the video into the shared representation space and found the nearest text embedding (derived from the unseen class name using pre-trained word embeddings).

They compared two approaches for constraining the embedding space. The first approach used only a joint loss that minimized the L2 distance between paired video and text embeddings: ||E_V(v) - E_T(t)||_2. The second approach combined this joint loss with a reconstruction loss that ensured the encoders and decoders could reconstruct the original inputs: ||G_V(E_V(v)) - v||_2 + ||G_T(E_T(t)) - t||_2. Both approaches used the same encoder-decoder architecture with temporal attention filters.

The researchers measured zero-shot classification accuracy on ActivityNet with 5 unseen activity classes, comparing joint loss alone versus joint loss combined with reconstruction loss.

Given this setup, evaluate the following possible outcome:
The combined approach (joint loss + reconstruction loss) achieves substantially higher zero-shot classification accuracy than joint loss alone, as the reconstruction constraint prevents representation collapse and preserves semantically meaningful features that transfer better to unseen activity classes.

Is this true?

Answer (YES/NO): YES